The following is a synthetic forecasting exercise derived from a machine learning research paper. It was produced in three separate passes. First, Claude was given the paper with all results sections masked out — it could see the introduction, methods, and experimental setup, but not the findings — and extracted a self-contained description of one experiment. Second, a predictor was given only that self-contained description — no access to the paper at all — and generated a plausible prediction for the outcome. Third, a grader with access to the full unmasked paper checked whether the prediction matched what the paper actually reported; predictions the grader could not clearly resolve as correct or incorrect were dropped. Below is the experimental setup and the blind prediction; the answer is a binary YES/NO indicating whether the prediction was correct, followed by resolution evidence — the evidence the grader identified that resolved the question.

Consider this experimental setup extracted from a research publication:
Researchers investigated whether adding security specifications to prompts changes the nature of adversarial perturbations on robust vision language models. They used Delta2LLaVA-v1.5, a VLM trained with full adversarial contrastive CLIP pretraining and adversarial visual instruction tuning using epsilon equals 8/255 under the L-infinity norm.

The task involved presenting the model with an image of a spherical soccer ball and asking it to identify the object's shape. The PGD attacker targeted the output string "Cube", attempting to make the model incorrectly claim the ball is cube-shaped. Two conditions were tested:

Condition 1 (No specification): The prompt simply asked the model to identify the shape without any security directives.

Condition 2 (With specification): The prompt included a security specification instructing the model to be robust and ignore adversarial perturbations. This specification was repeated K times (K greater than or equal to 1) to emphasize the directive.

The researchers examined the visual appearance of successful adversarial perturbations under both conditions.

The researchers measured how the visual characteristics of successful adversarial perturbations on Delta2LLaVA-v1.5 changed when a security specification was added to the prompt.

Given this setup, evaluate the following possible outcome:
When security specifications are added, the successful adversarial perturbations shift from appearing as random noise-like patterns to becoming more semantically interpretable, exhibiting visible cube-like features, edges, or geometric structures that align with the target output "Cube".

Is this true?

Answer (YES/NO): NO